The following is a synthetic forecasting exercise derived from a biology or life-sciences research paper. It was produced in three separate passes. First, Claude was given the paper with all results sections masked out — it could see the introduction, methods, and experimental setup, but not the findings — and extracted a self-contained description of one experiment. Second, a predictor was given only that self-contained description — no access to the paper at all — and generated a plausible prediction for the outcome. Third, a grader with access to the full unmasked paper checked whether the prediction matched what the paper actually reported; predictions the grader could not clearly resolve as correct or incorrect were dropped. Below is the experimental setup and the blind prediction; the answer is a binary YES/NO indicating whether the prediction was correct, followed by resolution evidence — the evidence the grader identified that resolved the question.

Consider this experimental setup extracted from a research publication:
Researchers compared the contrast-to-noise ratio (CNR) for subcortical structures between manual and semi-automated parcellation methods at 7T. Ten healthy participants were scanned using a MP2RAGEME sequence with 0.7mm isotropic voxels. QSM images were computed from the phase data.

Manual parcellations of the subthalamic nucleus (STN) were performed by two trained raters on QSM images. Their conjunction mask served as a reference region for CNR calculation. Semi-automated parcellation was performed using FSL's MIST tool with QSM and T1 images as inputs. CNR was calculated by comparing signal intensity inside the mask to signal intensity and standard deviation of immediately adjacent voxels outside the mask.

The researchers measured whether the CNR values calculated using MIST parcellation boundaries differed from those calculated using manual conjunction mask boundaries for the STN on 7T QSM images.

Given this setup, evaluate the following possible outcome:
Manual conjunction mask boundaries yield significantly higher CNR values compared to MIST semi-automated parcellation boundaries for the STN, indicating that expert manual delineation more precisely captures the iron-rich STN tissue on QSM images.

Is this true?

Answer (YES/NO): YES